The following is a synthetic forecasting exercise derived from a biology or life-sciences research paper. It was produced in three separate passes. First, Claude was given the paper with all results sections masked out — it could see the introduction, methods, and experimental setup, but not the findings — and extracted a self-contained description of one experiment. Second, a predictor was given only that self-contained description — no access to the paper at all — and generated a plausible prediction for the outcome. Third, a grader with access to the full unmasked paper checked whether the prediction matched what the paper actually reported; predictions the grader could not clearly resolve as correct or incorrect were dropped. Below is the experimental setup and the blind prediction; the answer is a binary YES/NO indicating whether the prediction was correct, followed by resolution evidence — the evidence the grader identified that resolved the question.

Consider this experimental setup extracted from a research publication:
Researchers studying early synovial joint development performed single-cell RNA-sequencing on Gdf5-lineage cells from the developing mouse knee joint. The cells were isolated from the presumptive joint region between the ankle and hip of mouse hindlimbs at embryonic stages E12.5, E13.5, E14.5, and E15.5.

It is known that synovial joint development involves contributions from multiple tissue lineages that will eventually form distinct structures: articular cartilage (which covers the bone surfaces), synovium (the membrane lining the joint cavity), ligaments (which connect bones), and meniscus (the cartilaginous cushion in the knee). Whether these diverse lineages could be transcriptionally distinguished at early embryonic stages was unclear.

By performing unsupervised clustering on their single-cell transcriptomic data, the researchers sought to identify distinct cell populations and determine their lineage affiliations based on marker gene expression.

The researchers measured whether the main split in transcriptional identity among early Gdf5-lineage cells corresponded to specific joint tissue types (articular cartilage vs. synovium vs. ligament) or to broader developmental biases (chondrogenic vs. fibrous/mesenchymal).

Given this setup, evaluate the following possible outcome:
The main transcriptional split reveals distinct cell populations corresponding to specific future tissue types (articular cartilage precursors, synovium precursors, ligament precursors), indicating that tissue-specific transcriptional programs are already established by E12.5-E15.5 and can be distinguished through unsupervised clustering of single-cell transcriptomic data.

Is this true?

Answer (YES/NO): NO